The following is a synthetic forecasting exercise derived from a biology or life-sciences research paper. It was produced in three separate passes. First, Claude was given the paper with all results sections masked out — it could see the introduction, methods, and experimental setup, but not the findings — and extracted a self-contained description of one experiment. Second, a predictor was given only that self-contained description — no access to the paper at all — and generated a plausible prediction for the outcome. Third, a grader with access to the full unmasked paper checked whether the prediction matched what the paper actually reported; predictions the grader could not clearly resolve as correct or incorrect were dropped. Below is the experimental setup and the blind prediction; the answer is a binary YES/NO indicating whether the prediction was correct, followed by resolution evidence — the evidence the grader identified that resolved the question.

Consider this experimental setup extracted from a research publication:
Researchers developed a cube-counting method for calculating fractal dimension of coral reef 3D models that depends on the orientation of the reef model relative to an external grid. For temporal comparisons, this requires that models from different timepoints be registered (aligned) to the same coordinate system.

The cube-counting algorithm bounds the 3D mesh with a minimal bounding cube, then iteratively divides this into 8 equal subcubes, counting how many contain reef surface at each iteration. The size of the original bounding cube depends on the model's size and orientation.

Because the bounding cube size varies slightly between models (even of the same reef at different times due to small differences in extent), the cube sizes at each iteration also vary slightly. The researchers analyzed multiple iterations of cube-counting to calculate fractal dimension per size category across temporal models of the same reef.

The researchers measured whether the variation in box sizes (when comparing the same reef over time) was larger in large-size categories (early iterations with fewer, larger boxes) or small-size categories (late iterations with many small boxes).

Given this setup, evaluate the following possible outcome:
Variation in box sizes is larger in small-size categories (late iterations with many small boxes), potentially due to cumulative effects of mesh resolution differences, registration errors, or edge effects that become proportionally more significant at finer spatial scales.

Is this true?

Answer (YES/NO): NO